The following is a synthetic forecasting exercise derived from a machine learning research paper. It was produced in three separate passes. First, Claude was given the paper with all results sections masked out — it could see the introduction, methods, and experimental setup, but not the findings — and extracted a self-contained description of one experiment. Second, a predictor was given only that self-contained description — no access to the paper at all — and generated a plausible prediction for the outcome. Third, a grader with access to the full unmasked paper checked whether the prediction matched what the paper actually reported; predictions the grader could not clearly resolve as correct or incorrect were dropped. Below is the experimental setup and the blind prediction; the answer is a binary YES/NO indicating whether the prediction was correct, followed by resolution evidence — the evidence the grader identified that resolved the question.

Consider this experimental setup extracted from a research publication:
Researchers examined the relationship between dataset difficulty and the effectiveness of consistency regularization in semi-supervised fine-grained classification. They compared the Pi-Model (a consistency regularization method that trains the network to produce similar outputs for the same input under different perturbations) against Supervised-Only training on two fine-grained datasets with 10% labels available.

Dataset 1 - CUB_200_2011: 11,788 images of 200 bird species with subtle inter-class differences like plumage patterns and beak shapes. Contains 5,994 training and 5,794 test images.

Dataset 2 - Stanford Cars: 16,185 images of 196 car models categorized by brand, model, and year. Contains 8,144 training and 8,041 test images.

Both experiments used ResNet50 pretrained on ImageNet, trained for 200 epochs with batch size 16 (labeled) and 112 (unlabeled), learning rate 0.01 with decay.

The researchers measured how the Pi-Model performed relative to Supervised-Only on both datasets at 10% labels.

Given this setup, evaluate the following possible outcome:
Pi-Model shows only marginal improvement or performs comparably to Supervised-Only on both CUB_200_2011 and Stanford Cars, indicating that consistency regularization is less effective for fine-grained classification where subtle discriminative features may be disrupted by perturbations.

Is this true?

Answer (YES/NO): NO